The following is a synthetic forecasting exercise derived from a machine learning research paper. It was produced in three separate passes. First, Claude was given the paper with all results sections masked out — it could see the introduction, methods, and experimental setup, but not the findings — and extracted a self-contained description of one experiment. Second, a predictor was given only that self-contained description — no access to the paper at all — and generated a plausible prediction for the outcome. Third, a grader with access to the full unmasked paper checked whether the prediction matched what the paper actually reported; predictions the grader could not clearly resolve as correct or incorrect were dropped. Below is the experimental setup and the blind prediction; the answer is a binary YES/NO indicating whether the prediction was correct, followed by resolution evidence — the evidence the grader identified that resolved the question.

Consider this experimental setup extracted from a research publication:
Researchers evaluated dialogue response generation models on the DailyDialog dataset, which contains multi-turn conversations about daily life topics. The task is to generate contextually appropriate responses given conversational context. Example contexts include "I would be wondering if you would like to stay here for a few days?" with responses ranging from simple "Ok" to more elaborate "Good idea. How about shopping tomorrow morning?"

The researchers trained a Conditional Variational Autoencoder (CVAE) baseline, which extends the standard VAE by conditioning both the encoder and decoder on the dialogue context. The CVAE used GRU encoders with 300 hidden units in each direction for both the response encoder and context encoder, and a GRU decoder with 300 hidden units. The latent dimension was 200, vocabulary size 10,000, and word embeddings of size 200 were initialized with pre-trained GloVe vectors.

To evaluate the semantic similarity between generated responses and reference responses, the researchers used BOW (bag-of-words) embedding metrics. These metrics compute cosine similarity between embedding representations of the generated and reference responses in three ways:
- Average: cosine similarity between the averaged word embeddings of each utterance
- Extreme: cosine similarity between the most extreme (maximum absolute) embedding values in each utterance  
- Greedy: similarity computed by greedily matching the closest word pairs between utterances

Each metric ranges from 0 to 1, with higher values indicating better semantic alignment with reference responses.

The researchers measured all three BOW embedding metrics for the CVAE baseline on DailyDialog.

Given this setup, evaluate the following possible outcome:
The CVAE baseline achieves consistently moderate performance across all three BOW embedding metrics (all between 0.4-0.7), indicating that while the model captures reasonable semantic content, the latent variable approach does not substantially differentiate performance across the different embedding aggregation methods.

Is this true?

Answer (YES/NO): NO